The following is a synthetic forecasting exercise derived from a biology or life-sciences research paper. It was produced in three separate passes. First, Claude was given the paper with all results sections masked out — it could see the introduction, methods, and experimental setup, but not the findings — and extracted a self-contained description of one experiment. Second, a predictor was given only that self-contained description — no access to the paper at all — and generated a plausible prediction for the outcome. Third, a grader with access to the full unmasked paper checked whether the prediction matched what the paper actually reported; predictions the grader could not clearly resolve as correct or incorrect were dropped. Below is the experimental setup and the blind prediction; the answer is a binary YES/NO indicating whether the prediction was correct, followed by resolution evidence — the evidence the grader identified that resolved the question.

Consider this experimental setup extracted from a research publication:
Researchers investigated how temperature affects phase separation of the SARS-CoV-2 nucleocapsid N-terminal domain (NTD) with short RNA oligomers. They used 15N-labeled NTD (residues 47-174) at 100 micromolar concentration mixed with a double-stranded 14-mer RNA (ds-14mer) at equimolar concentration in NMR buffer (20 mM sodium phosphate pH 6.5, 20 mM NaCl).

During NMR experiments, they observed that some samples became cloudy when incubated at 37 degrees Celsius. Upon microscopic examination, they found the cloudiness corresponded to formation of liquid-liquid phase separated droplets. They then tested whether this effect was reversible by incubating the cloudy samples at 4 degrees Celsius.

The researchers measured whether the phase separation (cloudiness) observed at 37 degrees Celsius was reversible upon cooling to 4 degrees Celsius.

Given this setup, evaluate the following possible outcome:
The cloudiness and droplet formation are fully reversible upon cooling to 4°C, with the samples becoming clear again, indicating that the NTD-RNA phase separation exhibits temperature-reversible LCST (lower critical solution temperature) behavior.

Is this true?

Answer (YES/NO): YES